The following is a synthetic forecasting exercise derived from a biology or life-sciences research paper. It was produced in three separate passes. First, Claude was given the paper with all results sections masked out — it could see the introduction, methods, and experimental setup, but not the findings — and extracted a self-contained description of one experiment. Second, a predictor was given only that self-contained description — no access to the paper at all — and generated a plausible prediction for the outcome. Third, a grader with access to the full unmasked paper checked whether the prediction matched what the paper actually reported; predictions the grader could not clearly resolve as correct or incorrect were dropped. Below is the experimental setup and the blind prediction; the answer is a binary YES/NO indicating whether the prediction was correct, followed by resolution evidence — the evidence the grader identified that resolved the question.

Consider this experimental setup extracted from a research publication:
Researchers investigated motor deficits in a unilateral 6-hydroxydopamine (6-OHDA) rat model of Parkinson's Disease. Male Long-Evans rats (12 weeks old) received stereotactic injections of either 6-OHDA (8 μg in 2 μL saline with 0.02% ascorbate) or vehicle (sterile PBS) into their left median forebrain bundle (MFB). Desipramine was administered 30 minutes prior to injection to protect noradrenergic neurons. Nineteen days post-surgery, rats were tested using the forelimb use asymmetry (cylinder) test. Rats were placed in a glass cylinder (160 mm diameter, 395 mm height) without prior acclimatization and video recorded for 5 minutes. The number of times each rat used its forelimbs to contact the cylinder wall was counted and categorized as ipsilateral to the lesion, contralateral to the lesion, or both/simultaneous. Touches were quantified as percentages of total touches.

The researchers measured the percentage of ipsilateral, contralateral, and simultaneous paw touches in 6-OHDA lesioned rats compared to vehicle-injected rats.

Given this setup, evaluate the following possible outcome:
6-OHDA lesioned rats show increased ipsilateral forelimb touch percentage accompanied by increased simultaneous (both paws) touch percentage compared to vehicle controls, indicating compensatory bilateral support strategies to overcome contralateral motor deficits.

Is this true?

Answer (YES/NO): NO